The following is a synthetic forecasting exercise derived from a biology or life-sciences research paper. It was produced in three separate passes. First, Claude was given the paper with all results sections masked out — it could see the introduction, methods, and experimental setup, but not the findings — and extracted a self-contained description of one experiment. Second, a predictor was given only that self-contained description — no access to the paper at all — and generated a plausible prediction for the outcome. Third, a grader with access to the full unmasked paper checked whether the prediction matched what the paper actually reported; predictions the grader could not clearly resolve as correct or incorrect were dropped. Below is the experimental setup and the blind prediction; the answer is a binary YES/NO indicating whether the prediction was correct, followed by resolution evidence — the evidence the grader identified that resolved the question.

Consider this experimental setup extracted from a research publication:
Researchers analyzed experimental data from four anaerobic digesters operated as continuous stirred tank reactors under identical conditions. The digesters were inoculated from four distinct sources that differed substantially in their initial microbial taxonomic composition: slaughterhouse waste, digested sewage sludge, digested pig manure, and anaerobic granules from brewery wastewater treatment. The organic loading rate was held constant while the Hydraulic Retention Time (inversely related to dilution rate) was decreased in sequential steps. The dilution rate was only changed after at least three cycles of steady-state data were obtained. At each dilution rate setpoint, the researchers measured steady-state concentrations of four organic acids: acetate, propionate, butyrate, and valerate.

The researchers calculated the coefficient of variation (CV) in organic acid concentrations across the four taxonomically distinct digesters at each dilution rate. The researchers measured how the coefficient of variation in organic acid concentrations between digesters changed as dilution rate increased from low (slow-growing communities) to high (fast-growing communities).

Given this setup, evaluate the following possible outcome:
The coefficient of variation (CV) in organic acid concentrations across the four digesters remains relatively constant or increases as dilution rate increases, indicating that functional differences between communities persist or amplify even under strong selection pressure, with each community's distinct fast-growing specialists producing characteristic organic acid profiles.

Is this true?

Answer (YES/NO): YES